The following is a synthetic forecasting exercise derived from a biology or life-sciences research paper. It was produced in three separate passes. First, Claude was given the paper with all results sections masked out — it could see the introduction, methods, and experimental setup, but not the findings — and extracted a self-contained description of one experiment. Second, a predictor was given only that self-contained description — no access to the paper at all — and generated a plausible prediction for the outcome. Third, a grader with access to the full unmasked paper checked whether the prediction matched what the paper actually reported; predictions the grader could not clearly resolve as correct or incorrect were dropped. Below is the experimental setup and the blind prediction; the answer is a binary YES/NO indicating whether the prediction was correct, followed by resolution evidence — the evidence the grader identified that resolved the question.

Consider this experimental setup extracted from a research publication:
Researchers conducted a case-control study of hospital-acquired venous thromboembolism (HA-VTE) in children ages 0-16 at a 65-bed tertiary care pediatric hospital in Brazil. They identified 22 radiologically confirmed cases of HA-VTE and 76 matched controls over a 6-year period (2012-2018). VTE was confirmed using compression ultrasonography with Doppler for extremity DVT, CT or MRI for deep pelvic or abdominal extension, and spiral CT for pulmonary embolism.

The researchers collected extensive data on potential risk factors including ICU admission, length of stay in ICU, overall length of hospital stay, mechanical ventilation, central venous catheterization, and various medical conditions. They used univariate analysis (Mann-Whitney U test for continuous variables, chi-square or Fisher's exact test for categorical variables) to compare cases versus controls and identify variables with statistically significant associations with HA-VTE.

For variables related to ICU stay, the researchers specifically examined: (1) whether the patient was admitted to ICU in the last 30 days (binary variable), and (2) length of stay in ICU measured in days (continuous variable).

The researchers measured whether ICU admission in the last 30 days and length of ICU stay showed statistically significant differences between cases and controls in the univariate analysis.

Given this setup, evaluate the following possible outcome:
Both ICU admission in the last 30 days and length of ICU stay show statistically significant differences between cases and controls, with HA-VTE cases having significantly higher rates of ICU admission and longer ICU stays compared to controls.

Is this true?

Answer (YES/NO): YES